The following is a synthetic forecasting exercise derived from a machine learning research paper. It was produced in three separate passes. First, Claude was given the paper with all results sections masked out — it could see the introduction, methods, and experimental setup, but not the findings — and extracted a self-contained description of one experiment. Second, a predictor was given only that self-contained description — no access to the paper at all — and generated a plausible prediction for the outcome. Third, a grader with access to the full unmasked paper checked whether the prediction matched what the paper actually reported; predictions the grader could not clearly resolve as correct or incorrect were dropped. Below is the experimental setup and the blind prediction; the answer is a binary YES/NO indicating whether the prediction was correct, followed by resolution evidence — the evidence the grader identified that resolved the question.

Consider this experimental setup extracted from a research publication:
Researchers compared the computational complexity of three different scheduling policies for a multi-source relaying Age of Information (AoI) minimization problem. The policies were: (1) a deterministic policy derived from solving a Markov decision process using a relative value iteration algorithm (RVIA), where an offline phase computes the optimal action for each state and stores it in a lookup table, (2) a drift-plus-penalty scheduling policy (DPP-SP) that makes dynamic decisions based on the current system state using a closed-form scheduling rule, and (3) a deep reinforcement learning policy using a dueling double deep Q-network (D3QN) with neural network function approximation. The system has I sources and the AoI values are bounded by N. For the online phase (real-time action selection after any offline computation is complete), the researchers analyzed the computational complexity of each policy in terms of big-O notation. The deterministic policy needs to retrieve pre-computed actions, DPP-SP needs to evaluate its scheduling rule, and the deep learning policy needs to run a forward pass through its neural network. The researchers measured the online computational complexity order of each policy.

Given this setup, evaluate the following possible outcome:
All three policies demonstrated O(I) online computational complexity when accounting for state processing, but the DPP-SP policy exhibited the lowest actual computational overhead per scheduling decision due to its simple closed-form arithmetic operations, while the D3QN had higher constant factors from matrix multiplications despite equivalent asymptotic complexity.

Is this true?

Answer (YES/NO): NO